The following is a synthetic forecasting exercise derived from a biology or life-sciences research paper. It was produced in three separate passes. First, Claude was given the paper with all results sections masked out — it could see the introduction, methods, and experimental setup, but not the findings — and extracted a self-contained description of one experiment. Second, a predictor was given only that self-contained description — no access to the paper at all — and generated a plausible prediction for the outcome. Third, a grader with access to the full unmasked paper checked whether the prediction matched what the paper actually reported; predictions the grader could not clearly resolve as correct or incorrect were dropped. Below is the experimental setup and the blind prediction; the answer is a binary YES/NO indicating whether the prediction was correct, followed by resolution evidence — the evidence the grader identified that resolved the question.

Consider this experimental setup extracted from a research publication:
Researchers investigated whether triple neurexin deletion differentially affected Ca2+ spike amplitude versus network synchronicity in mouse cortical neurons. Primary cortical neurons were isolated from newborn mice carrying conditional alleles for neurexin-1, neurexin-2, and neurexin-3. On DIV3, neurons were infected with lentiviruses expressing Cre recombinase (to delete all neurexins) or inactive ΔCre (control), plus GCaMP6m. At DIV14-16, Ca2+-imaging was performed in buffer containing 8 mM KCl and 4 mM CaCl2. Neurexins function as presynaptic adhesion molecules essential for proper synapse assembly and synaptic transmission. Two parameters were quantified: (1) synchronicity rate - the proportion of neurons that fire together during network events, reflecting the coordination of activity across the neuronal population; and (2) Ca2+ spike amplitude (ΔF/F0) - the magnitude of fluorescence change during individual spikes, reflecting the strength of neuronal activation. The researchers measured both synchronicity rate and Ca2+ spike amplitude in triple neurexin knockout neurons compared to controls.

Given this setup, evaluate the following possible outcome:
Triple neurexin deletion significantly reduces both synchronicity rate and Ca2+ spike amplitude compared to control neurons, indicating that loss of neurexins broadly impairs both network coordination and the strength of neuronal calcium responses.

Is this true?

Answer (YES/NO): NO